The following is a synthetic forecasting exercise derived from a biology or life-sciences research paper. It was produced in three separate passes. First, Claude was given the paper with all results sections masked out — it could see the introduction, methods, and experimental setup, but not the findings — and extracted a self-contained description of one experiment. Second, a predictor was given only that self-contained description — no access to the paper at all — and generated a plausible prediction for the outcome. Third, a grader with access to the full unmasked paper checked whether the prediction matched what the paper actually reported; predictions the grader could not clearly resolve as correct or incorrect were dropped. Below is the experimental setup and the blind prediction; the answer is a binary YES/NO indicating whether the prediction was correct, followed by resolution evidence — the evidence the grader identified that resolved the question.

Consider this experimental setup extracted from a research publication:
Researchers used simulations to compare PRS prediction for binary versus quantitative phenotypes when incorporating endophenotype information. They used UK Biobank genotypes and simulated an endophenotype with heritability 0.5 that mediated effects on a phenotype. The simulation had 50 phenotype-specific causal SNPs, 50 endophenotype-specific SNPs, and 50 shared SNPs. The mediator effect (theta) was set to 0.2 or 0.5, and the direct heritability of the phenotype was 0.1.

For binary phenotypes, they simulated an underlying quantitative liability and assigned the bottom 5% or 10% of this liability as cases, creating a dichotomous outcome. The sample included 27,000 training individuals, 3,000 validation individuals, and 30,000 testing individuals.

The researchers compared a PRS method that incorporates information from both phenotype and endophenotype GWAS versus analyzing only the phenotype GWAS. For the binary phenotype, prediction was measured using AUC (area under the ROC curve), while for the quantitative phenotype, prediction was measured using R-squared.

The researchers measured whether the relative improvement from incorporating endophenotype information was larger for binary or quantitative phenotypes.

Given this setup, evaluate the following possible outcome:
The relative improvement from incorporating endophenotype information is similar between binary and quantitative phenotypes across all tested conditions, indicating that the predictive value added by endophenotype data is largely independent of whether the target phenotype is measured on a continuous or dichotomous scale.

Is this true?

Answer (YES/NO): NO